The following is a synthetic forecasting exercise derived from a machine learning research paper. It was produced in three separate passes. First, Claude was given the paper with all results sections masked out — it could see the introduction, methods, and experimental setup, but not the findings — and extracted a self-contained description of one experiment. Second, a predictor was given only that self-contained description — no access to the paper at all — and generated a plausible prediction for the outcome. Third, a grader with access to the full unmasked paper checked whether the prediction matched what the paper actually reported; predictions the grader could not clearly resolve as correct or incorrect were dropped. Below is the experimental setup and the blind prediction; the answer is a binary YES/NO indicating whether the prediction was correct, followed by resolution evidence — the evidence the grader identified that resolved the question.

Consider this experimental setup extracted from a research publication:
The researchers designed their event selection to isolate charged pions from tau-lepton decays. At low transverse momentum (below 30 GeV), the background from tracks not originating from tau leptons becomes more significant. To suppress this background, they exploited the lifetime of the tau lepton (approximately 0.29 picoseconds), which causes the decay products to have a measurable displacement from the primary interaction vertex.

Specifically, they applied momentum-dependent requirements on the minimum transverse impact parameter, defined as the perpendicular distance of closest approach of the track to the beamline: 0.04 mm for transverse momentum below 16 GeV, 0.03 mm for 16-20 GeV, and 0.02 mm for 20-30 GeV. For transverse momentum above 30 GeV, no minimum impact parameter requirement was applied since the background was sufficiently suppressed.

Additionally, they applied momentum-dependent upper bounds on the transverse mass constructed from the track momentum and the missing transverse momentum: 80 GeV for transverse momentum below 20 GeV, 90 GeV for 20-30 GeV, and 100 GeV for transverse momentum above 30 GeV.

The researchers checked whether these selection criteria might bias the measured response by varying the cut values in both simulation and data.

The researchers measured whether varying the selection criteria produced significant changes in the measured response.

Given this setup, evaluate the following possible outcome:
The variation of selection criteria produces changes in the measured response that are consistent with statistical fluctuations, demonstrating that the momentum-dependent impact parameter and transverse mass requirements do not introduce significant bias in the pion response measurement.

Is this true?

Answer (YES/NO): YES